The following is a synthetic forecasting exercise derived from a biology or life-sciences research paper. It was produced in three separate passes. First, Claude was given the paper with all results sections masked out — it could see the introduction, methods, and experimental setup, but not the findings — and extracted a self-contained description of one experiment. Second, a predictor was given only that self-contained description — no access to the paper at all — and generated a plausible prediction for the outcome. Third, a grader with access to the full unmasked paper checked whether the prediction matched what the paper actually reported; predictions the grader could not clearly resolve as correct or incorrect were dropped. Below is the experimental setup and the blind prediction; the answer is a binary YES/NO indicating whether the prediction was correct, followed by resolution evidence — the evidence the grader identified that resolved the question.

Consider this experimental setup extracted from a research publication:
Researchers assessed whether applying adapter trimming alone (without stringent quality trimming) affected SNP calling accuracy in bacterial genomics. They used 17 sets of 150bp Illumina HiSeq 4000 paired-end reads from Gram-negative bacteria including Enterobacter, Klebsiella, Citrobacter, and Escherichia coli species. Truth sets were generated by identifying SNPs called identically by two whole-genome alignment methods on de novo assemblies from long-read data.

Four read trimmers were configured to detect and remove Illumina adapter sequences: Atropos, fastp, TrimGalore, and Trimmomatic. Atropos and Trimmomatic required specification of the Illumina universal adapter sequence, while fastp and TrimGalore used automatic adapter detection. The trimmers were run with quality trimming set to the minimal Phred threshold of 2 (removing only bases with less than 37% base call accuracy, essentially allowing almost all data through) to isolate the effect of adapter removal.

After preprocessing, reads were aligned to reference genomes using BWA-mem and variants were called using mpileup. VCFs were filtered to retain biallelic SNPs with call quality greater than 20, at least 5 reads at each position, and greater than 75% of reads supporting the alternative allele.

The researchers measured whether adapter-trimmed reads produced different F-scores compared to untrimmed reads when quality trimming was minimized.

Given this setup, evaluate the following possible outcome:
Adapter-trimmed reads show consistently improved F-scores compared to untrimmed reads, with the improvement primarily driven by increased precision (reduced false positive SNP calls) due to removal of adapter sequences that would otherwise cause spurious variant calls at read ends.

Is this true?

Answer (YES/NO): NO